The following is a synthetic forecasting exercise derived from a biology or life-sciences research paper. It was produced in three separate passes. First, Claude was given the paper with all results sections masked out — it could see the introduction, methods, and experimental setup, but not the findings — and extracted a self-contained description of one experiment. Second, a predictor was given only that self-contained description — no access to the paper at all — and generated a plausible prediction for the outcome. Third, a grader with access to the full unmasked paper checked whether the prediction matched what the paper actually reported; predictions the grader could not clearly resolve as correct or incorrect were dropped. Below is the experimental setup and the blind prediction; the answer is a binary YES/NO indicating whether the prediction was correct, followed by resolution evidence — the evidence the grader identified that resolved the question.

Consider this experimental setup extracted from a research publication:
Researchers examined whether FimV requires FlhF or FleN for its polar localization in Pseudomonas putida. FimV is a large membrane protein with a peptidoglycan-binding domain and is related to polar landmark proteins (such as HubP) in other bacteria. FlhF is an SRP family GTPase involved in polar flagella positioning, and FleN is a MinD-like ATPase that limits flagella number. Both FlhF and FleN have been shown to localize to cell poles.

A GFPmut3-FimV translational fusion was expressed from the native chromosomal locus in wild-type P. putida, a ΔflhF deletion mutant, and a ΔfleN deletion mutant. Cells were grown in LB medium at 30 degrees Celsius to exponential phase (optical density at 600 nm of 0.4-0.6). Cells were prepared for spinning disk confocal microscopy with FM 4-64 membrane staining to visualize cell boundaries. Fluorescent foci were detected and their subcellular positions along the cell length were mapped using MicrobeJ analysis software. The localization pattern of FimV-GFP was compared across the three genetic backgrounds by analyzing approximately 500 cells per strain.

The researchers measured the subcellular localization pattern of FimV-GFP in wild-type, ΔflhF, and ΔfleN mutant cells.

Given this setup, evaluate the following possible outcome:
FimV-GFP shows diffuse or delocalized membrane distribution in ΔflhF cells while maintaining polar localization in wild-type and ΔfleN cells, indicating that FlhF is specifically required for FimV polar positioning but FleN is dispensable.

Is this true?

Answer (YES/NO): NO